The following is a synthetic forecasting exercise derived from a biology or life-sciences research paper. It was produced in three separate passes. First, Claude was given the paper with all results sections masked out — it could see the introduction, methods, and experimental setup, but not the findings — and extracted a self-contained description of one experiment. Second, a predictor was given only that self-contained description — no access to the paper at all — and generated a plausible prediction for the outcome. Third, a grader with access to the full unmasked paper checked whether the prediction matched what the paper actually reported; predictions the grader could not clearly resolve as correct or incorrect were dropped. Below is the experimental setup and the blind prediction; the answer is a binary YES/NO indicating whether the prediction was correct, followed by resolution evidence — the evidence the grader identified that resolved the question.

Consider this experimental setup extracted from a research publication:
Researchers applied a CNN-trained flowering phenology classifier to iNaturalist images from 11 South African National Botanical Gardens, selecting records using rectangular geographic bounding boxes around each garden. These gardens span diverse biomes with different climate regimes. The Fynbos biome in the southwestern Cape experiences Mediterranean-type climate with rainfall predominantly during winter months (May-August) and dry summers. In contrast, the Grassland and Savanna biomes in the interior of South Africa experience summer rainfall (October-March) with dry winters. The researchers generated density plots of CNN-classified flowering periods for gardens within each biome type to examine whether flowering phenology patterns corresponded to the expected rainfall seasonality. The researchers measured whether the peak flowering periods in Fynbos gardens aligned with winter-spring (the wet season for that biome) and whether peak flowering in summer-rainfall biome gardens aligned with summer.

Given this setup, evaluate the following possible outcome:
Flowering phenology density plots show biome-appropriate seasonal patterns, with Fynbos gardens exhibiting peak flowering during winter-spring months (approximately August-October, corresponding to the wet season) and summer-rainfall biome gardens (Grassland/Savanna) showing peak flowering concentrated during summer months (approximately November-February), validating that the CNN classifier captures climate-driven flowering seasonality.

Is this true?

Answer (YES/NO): NO